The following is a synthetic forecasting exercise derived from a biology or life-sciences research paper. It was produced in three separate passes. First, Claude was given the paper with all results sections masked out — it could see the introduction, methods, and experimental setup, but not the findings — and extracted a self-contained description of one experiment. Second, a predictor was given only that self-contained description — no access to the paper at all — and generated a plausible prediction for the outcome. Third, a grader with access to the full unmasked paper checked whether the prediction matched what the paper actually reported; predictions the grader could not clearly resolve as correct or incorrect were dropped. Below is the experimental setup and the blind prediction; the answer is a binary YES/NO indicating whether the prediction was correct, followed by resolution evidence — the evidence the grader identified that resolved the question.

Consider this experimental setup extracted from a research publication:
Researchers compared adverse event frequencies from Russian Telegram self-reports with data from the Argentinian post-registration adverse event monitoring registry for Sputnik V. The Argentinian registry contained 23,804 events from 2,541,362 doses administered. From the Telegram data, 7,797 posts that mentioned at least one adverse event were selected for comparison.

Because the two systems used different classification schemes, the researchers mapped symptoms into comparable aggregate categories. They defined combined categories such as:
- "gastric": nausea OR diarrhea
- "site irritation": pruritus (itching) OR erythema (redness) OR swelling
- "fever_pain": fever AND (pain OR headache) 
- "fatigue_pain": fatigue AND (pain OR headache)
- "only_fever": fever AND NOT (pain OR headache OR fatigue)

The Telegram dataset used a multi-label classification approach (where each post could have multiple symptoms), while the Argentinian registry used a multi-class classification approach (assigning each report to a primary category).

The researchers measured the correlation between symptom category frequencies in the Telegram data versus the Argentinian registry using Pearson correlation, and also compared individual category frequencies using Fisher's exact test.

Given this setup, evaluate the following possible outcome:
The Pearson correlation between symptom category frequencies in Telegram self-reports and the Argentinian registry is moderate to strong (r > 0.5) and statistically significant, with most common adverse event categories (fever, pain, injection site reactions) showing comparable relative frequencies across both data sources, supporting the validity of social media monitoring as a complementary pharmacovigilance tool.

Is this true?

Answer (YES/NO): YES